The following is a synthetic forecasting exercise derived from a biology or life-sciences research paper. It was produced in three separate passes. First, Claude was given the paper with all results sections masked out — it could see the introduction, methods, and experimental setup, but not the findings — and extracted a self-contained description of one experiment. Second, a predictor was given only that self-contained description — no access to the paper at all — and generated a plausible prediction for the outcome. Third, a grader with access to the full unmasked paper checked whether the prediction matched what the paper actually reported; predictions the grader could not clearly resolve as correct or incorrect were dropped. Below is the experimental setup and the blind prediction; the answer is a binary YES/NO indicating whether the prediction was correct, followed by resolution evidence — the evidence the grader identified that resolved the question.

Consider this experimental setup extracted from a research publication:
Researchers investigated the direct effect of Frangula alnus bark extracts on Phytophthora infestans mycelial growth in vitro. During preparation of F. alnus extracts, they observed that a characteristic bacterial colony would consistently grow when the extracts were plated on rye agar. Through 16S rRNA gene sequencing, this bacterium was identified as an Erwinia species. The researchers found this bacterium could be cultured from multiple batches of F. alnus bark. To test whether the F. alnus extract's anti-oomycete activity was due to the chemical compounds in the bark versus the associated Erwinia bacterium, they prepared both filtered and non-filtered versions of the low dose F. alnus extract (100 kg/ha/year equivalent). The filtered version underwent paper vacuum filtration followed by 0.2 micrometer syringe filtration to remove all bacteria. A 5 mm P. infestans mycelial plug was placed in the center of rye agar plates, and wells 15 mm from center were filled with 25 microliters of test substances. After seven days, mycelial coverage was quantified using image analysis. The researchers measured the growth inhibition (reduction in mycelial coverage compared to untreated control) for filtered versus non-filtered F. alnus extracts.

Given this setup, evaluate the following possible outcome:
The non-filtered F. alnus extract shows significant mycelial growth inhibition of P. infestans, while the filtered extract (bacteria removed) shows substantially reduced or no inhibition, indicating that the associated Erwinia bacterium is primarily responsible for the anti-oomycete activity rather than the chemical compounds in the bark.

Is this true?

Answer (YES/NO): YES